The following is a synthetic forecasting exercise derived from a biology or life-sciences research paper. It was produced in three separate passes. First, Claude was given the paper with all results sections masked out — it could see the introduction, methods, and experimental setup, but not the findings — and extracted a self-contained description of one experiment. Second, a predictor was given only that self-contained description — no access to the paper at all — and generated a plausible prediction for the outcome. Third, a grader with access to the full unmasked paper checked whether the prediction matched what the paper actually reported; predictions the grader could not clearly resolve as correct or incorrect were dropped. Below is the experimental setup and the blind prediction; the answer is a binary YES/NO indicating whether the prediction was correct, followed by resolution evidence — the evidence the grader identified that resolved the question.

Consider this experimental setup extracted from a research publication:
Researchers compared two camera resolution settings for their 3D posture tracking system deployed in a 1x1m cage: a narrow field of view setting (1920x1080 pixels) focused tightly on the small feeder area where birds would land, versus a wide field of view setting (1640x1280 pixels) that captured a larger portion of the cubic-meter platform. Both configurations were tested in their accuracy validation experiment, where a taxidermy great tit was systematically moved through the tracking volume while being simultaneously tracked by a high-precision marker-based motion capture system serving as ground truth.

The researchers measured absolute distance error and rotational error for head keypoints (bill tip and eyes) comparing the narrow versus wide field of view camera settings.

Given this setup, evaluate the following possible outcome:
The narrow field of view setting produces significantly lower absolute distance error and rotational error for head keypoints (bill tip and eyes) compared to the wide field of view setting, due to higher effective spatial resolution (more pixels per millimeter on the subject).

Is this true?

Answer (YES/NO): NO